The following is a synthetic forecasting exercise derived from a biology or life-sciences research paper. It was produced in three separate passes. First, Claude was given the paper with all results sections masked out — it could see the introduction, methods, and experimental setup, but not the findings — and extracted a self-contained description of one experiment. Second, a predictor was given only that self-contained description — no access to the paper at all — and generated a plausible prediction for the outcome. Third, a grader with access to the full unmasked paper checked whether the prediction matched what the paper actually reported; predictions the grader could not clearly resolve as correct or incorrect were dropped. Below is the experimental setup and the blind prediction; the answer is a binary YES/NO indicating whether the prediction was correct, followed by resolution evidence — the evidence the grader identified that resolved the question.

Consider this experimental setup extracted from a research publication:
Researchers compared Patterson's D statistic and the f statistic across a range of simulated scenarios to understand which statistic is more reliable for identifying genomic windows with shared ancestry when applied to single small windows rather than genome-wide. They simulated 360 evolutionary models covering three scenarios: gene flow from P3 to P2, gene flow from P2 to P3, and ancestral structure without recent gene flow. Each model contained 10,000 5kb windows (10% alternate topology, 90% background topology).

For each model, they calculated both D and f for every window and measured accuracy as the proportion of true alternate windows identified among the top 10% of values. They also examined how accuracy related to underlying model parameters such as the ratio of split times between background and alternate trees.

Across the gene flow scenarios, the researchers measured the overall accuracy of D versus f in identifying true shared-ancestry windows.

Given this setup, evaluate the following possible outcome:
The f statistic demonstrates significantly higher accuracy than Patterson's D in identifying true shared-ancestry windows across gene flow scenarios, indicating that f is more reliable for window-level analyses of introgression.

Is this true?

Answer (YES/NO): NO